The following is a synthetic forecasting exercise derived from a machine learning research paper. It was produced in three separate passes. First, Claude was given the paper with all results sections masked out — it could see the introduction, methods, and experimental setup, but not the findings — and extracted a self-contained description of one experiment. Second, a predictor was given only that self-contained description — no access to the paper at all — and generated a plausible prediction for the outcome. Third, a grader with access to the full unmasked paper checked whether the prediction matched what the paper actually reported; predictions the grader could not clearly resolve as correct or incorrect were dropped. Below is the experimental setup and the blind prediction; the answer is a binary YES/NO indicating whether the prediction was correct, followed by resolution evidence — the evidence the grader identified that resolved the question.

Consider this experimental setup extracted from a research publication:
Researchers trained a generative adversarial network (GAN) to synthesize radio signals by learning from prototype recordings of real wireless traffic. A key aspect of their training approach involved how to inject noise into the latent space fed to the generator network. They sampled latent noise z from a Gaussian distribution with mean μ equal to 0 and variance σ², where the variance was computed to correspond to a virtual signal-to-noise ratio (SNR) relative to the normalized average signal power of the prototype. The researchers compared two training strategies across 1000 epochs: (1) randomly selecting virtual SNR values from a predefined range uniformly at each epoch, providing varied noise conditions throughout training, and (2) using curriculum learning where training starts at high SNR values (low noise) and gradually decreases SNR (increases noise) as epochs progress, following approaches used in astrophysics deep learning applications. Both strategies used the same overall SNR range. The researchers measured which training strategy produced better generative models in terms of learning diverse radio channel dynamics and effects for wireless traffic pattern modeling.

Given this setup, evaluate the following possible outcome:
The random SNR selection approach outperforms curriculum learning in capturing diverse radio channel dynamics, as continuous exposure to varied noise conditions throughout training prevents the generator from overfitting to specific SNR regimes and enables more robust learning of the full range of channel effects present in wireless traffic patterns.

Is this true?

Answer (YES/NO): YES